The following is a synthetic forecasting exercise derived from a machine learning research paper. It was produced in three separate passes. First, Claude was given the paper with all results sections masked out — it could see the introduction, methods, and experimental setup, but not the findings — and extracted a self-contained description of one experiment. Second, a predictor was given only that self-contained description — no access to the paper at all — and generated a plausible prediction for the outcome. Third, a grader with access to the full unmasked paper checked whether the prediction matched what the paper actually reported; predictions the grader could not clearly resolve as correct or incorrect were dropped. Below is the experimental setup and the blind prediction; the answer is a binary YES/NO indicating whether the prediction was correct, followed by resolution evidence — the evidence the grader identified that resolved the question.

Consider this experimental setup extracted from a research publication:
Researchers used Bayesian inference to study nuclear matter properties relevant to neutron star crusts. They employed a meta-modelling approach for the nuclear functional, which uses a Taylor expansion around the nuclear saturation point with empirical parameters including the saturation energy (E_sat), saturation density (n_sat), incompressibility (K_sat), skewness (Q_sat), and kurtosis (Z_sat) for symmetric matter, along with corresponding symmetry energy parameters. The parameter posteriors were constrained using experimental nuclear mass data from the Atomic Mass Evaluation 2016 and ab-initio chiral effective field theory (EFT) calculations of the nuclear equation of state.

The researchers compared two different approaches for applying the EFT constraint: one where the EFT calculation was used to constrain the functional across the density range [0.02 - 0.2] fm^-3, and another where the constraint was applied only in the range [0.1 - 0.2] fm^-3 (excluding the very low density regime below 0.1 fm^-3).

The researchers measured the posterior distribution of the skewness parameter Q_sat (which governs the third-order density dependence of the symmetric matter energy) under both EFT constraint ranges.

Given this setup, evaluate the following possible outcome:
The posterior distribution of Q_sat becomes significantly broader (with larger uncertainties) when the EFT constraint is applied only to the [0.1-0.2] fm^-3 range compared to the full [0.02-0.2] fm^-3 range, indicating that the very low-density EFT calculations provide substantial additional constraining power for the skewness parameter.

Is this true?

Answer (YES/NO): YES